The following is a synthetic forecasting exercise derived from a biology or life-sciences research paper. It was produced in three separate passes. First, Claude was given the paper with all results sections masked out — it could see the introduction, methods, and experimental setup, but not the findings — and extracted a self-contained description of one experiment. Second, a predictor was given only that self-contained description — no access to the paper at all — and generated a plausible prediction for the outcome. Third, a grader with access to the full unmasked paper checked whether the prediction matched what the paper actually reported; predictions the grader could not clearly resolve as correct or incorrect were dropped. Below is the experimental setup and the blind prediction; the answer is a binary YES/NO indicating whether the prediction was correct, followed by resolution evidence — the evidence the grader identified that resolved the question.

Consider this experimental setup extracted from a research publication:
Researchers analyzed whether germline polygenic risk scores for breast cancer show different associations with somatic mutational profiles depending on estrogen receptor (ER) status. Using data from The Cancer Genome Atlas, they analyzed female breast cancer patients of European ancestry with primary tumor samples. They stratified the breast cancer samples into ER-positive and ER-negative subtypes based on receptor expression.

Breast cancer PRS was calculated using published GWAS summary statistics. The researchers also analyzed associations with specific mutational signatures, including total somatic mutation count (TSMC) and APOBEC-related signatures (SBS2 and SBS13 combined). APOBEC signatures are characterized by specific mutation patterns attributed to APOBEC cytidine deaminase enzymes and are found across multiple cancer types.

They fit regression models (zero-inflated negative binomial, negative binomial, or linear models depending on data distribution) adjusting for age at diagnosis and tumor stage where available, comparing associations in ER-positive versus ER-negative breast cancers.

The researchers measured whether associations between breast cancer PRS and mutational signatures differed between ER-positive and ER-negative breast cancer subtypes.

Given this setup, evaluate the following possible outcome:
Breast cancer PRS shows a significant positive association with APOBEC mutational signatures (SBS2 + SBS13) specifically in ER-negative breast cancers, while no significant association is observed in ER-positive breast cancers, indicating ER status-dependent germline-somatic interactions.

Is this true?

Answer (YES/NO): NO